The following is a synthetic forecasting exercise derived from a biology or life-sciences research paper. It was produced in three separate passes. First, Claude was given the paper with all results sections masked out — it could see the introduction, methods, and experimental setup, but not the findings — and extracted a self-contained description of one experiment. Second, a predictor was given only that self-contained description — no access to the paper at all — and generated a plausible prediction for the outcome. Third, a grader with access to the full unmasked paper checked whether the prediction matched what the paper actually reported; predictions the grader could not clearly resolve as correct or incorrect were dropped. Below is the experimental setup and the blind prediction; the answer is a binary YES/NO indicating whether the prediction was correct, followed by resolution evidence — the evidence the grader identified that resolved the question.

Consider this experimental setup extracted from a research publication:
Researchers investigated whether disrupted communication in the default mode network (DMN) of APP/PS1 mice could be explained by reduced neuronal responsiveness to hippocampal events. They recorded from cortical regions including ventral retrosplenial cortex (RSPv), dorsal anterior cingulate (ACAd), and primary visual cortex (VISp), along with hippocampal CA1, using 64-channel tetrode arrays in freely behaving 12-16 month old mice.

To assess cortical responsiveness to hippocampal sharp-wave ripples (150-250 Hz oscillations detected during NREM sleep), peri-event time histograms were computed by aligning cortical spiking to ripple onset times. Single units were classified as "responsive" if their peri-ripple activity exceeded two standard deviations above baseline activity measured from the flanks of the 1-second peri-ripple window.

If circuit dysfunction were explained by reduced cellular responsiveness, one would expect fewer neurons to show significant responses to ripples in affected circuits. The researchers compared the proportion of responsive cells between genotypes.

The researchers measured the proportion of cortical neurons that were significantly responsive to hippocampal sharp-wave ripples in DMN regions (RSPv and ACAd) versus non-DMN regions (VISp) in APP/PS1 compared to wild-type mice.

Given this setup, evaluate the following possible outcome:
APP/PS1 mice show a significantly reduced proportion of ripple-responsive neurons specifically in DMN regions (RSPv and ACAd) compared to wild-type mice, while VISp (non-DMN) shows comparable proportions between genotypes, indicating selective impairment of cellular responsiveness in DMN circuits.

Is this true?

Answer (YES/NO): NO